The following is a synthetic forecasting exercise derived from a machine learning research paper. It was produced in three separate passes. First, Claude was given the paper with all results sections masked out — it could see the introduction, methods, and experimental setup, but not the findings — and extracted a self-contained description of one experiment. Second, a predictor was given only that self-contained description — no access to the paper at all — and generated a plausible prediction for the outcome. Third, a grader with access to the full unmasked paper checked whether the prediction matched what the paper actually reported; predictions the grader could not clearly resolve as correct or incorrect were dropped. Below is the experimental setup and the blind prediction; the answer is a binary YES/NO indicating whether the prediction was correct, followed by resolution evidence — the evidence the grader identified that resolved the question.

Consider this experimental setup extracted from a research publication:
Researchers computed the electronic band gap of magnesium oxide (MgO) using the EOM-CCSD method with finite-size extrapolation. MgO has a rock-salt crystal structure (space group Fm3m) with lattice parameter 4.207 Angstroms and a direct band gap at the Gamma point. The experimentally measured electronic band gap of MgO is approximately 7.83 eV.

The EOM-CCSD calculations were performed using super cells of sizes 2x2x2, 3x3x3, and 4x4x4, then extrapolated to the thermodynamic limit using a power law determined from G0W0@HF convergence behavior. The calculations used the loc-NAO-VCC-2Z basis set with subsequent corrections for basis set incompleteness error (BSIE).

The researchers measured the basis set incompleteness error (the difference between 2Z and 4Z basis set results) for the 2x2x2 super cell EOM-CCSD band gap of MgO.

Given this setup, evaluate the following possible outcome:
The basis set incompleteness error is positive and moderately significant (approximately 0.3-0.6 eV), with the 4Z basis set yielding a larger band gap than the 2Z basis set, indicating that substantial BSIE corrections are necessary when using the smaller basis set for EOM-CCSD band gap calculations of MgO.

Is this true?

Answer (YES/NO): NO